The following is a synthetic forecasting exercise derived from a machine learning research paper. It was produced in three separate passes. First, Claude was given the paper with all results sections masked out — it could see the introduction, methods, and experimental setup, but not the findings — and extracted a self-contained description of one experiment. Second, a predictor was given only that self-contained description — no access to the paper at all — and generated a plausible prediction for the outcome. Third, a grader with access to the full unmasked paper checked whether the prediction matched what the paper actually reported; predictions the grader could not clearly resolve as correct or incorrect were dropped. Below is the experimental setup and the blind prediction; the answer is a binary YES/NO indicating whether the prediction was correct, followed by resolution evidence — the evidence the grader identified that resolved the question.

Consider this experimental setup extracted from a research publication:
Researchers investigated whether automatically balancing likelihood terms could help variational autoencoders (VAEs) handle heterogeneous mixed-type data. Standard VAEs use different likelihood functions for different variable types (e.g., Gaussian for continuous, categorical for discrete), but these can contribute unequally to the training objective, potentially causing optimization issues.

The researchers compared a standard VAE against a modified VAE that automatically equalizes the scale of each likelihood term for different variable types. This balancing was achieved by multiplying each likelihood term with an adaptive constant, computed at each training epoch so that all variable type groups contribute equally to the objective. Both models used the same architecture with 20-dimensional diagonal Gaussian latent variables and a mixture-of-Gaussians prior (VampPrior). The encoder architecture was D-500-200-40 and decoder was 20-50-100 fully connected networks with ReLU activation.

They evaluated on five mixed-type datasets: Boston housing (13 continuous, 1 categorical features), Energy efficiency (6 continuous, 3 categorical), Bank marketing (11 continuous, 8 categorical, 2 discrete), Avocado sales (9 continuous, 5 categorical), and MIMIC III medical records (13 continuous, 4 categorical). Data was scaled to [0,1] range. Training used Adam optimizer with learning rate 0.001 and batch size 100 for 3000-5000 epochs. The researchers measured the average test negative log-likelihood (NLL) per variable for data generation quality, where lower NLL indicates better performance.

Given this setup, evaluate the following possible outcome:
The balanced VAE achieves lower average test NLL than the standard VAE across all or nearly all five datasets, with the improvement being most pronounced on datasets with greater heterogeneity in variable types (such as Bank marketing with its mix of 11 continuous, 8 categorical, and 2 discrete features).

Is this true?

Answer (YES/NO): NO